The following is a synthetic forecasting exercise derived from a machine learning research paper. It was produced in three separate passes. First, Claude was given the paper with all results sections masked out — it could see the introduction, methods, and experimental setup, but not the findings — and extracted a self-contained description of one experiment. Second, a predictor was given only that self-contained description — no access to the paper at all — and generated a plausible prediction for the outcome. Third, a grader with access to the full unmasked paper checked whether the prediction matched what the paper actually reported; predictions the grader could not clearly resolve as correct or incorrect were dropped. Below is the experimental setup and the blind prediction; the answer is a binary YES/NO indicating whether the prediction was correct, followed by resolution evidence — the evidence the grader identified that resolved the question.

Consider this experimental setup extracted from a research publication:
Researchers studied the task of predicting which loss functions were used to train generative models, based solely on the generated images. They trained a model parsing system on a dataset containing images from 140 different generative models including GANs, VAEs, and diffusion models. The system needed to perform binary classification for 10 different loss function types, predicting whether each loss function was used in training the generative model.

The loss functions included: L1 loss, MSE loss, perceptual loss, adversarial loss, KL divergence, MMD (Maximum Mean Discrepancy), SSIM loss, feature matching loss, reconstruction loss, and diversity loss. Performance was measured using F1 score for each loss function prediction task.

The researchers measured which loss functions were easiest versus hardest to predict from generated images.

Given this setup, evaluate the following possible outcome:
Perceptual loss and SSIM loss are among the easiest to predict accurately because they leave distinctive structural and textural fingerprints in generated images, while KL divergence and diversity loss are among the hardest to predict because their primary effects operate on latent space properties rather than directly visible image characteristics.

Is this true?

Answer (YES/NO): NO